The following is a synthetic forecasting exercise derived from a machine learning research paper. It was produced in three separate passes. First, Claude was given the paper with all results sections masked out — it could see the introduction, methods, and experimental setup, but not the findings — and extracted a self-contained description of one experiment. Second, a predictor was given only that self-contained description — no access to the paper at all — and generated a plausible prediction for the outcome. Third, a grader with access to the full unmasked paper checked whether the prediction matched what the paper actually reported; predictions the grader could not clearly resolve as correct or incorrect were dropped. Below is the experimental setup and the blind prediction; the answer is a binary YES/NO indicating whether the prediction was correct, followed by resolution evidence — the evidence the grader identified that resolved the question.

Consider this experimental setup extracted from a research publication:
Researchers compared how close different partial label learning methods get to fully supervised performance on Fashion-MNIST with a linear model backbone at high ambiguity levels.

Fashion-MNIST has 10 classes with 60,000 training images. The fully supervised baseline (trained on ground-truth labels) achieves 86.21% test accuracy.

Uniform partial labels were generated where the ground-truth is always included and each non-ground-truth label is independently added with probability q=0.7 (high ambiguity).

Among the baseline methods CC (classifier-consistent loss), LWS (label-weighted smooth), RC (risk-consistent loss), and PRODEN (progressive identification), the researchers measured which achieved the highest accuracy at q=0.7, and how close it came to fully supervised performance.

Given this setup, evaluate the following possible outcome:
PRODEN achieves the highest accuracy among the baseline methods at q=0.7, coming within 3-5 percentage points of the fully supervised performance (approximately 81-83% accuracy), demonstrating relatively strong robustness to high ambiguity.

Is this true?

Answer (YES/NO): NO